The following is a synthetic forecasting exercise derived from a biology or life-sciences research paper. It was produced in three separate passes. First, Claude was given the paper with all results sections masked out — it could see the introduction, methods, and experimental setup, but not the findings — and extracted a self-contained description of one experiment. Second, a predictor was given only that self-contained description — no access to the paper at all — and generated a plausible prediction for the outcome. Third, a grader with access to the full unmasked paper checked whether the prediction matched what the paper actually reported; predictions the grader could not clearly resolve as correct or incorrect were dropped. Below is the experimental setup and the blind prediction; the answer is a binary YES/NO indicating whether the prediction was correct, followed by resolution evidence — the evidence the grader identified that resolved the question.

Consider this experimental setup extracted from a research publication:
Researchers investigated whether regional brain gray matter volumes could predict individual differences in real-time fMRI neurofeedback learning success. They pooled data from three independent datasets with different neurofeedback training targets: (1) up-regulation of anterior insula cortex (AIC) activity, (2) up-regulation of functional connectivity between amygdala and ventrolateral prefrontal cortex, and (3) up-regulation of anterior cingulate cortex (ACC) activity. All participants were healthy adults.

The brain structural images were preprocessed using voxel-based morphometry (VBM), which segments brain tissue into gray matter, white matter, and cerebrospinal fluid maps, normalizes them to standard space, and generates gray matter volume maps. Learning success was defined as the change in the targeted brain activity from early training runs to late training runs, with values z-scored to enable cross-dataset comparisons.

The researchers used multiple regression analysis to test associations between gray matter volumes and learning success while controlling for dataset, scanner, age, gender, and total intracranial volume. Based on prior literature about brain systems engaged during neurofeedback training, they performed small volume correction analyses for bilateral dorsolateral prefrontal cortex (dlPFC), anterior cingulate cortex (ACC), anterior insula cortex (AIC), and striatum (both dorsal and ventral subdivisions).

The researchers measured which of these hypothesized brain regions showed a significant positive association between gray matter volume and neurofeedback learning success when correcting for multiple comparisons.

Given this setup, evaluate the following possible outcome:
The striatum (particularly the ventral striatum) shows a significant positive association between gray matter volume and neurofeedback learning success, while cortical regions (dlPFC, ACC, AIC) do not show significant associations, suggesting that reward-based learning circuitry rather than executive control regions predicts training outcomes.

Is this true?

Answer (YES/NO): NO